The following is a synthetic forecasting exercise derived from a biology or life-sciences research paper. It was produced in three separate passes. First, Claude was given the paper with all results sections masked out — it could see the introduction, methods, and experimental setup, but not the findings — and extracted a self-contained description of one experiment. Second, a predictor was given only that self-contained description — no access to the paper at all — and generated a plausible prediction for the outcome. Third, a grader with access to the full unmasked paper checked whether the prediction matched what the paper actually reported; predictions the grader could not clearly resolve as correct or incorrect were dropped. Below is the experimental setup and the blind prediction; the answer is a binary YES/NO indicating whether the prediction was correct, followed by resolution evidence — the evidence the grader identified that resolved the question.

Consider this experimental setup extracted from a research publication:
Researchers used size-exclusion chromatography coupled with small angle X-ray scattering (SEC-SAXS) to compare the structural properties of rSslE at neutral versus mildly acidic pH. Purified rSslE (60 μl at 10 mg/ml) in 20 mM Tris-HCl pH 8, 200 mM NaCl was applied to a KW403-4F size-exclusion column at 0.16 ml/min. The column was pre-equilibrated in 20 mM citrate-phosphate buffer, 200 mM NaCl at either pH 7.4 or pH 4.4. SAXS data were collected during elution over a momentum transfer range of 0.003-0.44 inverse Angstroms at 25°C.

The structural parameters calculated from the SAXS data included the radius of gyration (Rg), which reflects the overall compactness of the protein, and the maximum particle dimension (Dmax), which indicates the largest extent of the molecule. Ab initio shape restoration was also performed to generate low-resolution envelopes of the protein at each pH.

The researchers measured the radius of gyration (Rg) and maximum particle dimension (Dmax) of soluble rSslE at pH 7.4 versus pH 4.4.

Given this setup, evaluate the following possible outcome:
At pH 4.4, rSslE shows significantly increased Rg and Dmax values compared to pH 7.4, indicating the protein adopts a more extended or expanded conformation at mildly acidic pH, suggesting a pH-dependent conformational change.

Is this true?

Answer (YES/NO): NO